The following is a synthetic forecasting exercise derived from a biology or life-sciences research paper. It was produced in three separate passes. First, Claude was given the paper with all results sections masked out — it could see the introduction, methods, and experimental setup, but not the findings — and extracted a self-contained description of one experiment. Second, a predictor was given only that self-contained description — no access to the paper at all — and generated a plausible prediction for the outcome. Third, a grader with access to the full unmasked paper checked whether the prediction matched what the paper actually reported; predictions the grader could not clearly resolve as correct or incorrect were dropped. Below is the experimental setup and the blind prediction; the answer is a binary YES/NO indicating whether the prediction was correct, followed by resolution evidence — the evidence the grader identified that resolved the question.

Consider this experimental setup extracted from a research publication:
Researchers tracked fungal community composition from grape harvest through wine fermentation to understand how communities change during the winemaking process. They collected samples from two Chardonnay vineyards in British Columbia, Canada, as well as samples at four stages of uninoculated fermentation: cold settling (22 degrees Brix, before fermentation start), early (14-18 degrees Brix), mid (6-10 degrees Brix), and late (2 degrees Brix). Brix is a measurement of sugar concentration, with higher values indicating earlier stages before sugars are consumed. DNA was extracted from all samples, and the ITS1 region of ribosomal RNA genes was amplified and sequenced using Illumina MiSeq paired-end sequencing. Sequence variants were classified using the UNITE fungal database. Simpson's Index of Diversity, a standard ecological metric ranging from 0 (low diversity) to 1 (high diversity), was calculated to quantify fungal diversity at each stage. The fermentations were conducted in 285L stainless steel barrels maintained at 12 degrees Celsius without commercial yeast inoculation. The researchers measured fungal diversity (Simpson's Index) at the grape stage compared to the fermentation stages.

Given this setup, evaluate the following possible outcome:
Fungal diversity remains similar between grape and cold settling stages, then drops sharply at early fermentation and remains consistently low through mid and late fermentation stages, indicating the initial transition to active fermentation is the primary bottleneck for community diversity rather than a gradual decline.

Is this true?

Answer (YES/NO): YES